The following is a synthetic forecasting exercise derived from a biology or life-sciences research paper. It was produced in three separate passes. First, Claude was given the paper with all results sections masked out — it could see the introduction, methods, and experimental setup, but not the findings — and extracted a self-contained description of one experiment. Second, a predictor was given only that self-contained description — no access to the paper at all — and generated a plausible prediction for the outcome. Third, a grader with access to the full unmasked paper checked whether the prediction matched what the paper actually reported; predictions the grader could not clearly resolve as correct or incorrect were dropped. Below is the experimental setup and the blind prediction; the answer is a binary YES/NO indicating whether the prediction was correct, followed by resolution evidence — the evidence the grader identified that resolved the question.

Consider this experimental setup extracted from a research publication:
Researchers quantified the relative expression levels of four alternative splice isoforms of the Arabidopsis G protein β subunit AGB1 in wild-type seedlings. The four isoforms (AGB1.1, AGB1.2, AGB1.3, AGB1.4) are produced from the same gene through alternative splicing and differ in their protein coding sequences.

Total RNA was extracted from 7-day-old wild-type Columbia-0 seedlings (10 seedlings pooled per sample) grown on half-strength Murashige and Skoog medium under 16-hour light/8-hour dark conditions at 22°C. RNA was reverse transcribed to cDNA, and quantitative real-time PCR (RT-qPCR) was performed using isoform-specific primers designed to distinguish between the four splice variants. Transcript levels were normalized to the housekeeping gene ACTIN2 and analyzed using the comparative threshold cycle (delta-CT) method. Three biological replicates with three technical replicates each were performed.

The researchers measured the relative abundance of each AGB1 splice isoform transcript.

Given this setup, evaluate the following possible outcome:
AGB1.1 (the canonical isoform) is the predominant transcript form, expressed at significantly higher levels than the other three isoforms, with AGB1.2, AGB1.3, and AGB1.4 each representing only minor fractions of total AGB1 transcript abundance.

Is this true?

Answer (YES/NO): NO